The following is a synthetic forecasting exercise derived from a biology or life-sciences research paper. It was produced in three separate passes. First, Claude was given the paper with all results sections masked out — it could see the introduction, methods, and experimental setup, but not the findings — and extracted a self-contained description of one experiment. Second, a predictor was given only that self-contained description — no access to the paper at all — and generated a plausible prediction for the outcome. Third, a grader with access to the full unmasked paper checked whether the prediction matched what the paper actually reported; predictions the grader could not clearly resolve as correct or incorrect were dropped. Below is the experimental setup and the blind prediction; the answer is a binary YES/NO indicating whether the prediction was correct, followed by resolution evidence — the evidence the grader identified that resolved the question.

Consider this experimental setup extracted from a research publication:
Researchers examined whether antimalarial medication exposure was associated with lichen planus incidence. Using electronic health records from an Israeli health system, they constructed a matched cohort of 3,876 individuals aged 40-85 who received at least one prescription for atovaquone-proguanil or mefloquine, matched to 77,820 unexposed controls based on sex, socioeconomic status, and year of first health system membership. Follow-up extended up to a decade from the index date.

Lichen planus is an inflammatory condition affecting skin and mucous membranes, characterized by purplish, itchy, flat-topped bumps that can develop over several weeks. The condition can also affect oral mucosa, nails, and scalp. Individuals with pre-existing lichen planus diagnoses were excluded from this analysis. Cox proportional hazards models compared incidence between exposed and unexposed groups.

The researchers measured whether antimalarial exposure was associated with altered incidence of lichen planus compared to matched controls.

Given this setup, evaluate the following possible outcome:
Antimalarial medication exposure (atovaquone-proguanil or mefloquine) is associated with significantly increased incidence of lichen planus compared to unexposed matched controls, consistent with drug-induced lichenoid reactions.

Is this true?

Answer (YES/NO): YES